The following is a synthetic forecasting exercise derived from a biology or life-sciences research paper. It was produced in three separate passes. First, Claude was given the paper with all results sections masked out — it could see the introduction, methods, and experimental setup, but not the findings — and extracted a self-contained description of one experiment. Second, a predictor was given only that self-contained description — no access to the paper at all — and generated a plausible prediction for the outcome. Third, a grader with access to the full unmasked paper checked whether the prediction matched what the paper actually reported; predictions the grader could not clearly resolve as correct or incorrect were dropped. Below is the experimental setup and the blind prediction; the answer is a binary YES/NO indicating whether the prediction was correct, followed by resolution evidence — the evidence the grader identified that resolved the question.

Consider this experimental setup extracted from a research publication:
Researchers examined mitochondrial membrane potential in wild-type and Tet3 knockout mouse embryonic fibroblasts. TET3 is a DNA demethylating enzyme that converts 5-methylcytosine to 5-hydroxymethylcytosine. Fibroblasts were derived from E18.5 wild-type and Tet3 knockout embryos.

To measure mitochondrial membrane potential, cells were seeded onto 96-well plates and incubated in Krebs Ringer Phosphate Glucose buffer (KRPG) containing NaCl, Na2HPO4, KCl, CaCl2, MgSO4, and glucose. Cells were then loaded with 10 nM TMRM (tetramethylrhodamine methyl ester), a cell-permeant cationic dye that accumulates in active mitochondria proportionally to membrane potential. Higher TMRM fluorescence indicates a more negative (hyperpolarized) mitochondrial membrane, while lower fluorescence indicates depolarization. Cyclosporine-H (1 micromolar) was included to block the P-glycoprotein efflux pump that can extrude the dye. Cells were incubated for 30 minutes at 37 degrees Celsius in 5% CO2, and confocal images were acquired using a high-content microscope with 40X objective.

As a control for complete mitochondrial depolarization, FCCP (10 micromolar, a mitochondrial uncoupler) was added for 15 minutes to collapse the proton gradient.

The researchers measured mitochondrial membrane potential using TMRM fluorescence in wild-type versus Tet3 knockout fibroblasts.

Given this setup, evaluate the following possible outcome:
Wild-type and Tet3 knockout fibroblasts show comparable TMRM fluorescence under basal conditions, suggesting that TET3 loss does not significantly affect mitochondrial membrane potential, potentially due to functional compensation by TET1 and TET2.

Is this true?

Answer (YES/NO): NO